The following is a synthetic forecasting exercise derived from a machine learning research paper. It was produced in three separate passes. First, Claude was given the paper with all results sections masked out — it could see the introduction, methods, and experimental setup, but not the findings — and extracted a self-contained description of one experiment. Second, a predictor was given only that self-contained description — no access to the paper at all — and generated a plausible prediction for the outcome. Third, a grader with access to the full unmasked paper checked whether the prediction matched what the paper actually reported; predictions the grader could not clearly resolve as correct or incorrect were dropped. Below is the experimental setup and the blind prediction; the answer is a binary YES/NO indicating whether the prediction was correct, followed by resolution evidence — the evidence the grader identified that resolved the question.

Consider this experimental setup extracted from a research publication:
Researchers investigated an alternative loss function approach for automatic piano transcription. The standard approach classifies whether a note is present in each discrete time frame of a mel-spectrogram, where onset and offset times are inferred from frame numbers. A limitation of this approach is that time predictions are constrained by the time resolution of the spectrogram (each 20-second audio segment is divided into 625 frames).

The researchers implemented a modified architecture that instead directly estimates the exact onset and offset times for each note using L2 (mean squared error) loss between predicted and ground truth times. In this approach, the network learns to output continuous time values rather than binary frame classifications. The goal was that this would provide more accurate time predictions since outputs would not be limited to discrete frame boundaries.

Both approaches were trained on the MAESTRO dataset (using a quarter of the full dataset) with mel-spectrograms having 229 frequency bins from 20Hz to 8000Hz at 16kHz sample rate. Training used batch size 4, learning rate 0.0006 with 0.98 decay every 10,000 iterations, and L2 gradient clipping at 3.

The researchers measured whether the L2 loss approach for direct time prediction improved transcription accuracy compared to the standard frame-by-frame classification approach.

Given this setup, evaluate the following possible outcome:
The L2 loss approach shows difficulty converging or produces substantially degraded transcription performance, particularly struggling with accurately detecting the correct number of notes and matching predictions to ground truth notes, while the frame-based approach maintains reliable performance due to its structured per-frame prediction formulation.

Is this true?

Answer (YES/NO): NO